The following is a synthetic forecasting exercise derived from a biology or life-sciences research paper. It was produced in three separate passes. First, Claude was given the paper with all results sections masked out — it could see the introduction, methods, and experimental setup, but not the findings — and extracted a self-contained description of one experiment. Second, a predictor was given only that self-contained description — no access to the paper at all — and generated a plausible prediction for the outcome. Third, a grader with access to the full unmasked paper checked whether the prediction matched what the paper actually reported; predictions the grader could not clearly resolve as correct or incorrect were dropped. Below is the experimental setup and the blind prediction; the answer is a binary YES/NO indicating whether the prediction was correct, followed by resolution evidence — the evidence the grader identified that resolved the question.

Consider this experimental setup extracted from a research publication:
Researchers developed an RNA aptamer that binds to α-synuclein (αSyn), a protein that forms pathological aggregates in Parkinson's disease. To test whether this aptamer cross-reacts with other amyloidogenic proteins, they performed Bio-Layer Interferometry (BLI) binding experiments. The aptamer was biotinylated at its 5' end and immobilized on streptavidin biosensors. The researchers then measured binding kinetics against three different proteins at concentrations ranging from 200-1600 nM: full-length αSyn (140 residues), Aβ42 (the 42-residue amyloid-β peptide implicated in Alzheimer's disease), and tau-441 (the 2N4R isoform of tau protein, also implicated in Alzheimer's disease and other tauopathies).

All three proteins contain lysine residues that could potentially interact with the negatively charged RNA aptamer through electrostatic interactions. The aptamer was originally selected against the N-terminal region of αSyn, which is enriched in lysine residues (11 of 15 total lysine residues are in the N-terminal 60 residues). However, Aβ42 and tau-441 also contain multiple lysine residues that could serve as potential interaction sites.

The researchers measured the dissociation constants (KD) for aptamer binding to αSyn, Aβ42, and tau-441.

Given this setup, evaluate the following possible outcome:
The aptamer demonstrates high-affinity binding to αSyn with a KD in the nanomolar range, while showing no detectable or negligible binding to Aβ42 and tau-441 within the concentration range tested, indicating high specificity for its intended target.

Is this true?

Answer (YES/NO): YES